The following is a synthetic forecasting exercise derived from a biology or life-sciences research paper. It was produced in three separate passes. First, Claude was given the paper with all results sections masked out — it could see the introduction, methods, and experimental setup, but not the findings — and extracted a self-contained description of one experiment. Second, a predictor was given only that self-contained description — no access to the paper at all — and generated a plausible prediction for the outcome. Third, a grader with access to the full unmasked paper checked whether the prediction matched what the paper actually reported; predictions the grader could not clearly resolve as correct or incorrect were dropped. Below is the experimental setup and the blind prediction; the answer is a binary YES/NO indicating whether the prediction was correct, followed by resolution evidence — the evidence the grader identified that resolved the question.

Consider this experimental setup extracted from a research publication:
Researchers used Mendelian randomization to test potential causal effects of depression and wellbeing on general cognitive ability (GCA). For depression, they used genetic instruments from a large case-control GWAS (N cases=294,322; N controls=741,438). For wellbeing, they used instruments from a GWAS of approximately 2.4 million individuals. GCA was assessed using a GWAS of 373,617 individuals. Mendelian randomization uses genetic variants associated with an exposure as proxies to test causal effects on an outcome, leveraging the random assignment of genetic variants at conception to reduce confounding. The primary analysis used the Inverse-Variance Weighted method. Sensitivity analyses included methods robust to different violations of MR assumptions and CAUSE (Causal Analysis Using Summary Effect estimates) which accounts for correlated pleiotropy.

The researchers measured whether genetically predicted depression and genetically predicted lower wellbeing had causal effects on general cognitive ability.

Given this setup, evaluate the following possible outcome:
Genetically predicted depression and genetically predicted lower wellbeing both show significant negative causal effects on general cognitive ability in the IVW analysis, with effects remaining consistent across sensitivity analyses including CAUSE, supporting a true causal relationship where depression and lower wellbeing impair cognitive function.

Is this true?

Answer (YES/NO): YES